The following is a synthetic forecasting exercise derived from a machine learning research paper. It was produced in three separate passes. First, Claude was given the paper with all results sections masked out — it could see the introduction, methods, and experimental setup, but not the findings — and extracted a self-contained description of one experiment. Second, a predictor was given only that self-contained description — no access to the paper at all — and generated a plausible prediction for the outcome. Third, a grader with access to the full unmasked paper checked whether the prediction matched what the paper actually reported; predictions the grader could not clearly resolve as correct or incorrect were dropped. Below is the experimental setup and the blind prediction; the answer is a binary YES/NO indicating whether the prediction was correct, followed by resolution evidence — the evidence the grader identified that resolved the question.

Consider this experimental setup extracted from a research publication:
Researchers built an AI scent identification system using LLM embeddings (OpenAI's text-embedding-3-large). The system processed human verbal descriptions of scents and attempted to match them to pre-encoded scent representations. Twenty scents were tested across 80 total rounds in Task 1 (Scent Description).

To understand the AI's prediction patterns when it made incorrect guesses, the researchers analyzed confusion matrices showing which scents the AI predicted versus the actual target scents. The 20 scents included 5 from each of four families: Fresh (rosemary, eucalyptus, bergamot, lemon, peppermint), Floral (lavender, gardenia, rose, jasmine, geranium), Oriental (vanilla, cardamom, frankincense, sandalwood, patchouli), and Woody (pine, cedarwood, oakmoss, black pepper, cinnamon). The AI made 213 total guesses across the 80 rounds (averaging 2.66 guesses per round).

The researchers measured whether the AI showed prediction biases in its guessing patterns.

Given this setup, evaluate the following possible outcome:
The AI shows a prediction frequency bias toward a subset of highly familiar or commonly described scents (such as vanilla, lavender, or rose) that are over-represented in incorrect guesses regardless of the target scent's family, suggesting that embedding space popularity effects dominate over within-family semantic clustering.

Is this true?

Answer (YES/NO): NO